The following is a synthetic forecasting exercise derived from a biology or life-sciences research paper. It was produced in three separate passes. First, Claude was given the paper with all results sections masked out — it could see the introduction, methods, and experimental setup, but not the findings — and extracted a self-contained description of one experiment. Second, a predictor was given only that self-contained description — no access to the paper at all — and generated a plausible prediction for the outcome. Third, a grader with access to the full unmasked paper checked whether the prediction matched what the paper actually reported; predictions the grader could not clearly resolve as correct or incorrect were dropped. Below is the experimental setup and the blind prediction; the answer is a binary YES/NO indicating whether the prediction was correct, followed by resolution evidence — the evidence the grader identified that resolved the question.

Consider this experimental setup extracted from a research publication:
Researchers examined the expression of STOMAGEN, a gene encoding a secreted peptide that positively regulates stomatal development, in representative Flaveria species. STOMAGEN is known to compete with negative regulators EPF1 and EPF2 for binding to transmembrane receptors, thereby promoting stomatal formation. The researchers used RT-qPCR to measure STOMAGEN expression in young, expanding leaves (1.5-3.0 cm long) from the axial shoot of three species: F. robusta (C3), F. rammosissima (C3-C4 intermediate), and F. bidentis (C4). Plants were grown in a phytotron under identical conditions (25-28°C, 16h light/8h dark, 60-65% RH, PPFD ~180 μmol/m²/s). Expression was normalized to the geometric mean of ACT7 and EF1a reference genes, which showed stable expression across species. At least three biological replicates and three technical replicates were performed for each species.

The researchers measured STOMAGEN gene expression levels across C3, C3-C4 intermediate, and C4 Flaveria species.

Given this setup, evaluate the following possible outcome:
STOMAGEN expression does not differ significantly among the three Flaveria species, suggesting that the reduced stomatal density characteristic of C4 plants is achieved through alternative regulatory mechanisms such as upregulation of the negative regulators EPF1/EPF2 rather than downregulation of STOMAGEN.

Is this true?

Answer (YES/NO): NO